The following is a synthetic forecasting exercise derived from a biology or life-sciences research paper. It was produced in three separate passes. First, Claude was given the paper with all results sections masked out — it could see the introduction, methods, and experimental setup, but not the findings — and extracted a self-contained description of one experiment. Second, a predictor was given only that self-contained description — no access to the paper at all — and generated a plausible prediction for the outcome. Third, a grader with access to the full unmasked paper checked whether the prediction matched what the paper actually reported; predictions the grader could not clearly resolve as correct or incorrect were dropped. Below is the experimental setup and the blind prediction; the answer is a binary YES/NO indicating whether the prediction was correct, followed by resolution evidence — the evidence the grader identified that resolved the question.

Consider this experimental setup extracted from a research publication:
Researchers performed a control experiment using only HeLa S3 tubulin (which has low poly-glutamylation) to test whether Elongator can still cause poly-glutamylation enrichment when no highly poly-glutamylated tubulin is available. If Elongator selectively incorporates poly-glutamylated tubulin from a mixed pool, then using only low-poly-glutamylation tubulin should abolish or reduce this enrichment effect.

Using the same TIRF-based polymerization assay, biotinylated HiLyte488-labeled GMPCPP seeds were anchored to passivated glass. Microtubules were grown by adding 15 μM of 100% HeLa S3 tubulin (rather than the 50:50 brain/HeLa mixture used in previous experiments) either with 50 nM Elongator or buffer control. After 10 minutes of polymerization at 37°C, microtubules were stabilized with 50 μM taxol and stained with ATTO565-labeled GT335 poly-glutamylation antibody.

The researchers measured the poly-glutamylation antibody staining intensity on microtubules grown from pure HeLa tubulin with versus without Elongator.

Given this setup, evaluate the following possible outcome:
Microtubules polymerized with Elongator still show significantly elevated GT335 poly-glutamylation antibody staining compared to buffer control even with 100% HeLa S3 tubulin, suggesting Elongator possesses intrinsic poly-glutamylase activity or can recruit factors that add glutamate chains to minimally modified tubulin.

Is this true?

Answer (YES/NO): NO